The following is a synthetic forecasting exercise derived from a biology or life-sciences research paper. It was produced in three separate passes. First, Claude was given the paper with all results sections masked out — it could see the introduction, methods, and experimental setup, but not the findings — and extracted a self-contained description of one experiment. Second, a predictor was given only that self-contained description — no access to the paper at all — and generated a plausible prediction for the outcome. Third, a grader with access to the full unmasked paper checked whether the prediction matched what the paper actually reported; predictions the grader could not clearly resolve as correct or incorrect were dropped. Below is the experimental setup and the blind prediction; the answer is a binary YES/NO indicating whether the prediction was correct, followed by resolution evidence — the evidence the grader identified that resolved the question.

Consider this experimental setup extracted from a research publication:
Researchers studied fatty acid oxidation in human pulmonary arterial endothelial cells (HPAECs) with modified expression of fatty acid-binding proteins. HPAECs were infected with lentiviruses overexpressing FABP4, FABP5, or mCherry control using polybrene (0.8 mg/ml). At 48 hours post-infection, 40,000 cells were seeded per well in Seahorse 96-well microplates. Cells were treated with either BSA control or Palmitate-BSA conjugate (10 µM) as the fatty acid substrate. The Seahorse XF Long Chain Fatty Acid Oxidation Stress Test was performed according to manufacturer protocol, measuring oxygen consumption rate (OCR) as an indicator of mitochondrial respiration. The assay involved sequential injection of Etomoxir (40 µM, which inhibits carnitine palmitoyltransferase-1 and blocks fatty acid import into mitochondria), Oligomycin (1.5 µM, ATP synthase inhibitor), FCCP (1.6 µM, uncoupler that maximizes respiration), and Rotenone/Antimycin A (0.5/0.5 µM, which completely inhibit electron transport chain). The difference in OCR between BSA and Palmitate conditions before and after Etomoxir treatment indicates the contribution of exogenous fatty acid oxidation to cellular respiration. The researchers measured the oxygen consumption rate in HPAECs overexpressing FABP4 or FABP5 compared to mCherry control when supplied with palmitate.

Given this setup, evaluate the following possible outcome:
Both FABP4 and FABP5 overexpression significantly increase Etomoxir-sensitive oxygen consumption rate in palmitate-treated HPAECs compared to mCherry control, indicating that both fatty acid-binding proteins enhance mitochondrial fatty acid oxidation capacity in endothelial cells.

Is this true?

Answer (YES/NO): YES